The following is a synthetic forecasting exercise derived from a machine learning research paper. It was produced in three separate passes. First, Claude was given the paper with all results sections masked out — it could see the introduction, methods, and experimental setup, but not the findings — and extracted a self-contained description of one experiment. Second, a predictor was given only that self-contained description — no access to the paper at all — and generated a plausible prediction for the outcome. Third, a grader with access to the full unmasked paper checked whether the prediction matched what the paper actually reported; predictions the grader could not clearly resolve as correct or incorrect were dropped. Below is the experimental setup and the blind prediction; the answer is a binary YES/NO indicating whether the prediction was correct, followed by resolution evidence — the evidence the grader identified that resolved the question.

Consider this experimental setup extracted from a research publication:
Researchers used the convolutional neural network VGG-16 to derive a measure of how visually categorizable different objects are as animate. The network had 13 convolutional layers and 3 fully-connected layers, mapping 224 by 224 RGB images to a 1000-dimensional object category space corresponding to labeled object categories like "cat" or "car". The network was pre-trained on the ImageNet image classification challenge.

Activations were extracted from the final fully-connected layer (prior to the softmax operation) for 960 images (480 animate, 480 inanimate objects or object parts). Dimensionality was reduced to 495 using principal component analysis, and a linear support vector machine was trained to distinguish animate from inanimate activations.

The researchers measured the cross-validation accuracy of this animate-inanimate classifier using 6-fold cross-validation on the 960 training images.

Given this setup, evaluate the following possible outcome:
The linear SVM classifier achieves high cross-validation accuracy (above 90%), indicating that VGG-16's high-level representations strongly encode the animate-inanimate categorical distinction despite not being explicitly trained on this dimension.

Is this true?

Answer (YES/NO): YES